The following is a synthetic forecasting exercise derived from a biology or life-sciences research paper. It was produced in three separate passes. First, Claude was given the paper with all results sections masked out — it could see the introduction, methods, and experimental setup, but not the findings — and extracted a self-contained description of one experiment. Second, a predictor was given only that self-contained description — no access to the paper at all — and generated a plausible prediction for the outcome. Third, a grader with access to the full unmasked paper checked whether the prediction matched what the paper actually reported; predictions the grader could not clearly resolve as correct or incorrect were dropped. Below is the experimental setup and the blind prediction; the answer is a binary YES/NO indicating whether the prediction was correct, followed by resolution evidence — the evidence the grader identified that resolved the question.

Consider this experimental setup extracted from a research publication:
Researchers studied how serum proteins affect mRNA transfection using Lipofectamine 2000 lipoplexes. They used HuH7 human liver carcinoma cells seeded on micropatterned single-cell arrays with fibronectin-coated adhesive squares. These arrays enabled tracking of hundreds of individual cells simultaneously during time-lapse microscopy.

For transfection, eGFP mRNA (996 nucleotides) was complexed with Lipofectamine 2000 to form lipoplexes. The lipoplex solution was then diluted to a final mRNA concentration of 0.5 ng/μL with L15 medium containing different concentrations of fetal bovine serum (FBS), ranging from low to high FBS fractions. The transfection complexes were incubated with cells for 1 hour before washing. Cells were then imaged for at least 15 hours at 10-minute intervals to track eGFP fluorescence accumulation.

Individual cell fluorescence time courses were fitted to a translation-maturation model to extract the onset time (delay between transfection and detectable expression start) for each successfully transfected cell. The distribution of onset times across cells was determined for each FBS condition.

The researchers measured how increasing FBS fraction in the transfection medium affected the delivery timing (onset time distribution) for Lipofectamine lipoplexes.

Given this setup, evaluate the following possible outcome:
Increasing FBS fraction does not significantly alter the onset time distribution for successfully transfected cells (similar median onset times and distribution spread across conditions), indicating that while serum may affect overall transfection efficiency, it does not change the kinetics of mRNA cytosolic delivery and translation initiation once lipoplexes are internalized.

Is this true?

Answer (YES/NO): NO